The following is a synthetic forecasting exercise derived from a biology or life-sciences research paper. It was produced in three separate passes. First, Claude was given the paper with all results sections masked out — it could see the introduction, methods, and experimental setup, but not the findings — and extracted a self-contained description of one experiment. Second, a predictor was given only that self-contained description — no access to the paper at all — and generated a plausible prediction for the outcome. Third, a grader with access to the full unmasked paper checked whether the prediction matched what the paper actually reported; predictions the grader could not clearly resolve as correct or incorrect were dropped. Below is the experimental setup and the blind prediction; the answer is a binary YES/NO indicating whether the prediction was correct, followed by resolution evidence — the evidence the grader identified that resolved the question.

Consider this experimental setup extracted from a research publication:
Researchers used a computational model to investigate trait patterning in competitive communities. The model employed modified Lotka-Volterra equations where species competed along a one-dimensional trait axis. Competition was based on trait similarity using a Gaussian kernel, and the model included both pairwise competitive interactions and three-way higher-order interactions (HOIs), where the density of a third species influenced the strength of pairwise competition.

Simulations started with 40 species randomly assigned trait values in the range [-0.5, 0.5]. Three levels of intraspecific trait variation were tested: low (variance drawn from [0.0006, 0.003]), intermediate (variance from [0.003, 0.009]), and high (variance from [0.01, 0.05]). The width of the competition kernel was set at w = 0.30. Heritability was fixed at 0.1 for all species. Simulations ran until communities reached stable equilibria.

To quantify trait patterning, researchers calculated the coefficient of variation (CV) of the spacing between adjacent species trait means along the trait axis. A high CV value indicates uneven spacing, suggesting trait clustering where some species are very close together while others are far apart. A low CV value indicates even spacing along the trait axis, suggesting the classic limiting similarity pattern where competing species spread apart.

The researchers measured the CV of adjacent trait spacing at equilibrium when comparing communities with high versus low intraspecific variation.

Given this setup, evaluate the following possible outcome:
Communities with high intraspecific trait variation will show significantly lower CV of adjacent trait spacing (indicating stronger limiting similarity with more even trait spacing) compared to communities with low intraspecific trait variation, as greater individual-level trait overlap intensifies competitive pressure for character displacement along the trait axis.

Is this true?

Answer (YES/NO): NO